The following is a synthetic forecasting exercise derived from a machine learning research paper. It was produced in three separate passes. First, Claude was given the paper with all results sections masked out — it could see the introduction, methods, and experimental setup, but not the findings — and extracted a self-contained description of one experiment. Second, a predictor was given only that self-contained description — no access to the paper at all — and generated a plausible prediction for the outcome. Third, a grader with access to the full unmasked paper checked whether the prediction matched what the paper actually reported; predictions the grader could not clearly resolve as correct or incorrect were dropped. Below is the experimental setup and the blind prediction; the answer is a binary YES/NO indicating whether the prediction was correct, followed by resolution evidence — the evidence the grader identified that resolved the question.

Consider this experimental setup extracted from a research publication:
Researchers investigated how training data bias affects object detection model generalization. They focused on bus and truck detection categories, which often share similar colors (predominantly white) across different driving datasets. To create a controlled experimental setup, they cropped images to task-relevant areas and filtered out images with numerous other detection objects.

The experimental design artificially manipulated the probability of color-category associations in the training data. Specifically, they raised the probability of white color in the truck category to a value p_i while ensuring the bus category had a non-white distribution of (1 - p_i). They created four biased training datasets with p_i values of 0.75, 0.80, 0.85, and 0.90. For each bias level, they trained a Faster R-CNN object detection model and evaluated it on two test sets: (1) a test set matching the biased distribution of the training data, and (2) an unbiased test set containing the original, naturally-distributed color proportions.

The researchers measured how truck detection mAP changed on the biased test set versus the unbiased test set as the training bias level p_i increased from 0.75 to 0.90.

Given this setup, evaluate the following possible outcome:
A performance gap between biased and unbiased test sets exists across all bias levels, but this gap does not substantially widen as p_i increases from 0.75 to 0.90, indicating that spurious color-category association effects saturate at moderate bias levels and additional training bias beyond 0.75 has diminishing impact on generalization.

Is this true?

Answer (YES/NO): NO